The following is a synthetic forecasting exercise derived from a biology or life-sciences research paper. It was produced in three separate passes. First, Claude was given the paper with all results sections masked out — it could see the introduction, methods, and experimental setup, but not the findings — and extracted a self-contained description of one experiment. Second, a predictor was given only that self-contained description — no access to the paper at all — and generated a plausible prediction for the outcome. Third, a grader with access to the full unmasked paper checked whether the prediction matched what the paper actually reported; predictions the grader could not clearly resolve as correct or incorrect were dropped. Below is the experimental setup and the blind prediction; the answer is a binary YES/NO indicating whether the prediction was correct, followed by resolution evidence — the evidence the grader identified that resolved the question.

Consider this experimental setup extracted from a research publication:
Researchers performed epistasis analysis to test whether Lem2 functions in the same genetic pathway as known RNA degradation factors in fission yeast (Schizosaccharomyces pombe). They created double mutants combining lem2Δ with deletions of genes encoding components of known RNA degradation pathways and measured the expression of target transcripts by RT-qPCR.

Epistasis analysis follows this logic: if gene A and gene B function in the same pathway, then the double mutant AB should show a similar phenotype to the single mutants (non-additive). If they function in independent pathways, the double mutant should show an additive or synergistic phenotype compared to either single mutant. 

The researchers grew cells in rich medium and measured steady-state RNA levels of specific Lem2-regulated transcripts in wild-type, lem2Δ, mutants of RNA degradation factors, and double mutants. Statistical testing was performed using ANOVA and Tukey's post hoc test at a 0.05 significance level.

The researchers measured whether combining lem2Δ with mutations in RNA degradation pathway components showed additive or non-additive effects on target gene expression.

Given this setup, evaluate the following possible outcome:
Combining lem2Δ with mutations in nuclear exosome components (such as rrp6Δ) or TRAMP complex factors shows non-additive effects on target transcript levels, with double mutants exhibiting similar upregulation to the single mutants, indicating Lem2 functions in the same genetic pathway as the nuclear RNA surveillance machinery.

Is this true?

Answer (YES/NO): NO